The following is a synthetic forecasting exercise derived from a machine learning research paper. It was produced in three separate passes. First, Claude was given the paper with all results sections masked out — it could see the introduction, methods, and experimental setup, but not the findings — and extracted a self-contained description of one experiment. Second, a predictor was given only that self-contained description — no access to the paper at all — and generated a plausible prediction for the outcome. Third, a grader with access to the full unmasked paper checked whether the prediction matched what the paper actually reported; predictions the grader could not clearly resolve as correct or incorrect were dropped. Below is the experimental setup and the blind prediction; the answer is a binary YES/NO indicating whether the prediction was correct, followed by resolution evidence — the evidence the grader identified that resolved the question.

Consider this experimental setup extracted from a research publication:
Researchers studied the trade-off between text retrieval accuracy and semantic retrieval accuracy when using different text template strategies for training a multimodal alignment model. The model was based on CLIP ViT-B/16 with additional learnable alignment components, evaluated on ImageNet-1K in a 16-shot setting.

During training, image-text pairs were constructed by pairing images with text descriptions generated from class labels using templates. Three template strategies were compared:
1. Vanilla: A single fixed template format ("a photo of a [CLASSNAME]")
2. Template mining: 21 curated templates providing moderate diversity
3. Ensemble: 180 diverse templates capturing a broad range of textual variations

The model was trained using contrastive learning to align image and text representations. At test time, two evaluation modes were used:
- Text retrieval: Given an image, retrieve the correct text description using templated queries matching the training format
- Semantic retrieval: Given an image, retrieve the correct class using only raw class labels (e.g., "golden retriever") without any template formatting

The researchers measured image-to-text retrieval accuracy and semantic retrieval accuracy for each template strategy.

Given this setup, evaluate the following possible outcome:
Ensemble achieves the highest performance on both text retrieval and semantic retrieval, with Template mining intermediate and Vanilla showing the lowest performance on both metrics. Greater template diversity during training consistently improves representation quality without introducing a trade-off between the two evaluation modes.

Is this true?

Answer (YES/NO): NO